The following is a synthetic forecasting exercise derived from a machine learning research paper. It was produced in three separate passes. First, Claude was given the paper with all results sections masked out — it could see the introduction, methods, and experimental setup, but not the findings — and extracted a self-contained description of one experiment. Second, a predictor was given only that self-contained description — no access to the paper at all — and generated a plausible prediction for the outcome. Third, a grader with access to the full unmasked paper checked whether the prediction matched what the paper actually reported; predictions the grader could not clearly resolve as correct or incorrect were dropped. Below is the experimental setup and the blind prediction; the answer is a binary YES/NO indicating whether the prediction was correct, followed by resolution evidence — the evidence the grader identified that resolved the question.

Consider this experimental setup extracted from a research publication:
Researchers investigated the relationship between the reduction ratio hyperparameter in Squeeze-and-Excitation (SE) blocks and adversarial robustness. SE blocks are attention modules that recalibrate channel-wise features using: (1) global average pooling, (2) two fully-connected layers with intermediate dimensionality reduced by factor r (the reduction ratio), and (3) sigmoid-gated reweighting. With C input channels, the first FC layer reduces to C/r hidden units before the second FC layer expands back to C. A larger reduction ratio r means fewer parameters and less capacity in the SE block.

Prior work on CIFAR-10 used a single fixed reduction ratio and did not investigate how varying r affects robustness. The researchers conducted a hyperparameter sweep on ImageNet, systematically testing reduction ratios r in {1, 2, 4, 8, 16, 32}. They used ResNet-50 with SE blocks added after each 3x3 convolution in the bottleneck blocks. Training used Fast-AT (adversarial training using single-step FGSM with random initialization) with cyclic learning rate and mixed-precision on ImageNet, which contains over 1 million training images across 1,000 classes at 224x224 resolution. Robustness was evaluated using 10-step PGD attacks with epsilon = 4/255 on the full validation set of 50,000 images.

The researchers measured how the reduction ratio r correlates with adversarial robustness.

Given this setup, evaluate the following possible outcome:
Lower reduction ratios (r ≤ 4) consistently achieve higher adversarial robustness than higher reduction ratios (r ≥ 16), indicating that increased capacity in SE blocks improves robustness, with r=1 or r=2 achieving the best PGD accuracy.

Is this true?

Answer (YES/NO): YES